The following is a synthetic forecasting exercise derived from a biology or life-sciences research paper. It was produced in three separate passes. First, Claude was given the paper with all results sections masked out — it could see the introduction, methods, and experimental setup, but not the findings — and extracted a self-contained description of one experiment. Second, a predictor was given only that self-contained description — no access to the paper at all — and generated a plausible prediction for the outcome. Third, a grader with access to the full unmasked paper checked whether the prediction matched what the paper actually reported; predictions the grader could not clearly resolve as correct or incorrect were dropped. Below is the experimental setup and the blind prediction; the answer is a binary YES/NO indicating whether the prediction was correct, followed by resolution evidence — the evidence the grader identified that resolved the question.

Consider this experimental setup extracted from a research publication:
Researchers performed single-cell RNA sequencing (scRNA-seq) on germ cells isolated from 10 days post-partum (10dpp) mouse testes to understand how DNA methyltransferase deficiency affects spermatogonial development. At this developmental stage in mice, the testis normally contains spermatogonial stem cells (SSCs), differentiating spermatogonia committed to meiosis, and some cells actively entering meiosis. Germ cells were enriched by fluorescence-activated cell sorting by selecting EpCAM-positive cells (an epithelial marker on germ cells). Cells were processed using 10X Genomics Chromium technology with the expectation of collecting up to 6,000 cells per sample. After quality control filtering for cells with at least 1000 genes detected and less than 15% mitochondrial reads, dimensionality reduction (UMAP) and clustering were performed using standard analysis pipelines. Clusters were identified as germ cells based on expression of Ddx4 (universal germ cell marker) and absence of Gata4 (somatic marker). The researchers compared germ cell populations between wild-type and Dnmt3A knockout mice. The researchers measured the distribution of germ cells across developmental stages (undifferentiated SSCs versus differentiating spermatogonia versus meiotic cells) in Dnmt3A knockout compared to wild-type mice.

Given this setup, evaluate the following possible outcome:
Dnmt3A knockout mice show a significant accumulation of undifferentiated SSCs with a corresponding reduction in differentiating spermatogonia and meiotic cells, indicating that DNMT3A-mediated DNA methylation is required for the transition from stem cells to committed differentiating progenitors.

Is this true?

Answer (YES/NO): YES